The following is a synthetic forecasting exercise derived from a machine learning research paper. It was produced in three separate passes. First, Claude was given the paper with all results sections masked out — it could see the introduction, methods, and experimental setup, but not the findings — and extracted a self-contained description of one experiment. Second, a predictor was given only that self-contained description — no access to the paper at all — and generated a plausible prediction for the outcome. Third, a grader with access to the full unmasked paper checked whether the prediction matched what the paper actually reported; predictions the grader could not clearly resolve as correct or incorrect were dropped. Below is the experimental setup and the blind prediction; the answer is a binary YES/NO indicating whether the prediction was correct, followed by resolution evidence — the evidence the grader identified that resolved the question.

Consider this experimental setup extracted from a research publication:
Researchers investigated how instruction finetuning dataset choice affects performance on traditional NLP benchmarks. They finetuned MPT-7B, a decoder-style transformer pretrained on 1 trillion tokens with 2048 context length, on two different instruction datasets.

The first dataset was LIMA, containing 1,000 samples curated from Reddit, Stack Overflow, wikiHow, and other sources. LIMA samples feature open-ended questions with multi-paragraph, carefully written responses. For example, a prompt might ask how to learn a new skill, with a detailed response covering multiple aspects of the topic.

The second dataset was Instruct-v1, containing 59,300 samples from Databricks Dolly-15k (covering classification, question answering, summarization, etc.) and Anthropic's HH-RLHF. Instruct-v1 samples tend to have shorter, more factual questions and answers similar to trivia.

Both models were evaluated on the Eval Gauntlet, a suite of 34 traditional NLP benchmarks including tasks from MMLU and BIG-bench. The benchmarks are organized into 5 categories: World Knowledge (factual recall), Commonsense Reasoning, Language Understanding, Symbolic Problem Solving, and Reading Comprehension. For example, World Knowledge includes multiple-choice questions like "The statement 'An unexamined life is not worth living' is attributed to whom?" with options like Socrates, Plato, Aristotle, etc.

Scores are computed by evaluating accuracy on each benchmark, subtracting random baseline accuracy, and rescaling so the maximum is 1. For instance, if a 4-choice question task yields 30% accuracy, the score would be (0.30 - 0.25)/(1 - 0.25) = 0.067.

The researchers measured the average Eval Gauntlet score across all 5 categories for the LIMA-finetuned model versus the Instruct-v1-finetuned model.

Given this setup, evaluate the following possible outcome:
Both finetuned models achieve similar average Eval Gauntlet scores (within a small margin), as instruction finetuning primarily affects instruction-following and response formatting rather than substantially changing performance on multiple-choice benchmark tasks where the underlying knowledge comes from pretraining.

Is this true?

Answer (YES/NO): NO